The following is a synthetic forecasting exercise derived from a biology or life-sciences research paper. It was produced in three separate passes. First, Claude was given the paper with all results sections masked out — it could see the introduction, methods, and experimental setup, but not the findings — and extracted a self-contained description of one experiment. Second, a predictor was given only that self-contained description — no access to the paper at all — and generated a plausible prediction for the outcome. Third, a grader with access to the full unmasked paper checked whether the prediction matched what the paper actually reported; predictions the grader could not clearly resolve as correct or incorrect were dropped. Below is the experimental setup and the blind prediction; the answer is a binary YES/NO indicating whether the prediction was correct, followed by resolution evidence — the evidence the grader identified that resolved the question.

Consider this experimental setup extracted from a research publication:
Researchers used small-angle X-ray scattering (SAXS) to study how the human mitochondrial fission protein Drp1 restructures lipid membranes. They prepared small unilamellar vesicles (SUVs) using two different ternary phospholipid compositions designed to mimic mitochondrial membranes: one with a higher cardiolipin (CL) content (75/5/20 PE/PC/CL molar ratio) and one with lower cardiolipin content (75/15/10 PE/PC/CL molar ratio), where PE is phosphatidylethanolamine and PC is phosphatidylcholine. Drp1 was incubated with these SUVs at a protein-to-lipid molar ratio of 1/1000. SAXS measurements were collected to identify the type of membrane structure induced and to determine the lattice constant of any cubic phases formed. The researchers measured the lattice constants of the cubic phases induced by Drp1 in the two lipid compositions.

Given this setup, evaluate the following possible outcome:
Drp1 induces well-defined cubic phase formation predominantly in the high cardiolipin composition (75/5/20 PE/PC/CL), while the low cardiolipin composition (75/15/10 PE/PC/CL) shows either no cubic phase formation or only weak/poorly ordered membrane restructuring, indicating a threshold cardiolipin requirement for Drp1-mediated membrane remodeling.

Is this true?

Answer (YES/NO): NO